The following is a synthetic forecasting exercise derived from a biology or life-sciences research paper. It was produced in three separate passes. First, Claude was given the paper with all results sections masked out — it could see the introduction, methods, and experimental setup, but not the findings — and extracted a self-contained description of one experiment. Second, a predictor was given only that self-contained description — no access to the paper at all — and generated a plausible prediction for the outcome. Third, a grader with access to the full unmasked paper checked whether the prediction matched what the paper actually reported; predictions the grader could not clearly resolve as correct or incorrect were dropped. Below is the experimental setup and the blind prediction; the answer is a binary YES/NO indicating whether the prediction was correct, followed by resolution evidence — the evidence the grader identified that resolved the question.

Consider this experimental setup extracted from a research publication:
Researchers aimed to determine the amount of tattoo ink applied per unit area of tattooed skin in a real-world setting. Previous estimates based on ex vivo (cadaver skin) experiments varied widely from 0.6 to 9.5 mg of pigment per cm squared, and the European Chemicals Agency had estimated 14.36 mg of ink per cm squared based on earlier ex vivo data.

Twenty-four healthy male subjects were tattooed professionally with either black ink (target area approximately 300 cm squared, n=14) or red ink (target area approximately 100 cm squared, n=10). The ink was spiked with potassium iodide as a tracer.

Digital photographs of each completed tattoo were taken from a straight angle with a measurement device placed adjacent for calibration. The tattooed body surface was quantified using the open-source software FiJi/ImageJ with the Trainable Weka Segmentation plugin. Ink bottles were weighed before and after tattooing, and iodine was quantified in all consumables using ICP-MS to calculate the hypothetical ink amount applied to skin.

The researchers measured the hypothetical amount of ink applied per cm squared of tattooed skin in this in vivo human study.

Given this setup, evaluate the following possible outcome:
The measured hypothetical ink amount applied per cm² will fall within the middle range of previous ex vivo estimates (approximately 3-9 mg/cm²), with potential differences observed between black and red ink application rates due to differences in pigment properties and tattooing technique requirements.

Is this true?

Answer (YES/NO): NO